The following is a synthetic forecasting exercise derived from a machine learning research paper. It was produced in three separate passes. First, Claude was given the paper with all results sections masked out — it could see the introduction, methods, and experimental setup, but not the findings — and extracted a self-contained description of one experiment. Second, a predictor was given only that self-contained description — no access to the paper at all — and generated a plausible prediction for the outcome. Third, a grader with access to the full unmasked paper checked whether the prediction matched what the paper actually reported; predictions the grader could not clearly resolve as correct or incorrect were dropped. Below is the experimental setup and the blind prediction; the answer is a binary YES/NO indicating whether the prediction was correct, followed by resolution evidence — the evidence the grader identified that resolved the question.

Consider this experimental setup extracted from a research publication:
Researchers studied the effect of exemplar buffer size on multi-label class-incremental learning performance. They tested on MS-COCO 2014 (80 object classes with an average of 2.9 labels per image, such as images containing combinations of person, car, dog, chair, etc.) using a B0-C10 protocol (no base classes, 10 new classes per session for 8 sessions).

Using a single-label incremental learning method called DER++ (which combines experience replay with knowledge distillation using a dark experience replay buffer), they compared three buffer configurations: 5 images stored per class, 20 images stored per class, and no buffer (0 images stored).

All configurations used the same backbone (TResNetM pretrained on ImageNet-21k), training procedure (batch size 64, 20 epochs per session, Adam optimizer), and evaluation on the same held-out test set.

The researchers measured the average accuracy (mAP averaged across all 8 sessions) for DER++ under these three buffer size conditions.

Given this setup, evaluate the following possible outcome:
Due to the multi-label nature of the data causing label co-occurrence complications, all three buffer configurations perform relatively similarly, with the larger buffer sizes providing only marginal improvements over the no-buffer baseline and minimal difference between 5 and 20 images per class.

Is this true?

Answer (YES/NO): NO